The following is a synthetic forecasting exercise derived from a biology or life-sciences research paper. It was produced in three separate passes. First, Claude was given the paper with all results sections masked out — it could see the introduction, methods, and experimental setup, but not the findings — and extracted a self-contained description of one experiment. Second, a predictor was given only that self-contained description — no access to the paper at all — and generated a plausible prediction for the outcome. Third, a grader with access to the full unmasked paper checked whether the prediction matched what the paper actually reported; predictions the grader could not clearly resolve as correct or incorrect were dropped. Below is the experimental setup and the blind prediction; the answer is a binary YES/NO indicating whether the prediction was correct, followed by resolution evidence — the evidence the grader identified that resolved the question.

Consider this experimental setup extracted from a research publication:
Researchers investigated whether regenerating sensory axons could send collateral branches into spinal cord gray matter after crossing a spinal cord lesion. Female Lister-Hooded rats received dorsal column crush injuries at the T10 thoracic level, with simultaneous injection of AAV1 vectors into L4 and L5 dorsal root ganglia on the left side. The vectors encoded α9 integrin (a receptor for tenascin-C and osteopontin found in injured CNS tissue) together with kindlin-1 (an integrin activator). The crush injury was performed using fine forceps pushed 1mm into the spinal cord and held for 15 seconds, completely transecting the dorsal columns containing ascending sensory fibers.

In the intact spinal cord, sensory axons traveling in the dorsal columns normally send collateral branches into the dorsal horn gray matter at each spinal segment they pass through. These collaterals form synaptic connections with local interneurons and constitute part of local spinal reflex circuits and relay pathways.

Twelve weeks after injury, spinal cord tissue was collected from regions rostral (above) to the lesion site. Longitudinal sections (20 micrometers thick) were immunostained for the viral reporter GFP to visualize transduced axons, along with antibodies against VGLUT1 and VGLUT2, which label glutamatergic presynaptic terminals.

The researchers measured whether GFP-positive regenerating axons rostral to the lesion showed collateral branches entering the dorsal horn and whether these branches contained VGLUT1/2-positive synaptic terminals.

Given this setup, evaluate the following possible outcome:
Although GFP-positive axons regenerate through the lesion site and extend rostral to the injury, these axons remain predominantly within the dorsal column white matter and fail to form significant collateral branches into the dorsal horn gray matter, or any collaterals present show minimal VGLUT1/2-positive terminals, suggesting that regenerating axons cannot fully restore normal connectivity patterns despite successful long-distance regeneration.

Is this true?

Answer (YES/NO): NO